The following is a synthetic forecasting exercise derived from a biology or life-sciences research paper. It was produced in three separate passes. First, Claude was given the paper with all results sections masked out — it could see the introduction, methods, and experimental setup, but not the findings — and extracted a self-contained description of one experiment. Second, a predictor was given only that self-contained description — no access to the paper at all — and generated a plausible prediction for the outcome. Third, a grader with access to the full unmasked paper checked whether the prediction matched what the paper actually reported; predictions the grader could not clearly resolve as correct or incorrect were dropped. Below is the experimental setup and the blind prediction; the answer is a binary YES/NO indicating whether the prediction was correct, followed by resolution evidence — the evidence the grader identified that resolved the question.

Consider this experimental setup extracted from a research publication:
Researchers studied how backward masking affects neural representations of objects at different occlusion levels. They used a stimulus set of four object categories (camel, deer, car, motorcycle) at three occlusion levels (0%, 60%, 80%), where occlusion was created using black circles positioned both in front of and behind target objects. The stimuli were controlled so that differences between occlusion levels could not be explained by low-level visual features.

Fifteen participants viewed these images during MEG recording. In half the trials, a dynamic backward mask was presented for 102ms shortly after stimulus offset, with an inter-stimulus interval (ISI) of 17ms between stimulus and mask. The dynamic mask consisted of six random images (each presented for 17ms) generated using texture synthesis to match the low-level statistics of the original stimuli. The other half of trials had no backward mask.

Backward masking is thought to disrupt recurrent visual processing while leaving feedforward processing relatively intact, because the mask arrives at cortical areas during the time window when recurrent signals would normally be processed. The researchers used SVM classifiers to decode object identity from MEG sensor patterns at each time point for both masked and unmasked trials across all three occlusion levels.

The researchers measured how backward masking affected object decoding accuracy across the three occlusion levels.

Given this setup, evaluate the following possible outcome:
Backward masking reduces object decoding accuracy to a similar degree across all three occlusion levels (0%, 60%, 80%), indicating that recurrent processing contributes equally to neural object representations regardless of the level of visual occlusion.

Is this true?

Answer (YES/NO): NO